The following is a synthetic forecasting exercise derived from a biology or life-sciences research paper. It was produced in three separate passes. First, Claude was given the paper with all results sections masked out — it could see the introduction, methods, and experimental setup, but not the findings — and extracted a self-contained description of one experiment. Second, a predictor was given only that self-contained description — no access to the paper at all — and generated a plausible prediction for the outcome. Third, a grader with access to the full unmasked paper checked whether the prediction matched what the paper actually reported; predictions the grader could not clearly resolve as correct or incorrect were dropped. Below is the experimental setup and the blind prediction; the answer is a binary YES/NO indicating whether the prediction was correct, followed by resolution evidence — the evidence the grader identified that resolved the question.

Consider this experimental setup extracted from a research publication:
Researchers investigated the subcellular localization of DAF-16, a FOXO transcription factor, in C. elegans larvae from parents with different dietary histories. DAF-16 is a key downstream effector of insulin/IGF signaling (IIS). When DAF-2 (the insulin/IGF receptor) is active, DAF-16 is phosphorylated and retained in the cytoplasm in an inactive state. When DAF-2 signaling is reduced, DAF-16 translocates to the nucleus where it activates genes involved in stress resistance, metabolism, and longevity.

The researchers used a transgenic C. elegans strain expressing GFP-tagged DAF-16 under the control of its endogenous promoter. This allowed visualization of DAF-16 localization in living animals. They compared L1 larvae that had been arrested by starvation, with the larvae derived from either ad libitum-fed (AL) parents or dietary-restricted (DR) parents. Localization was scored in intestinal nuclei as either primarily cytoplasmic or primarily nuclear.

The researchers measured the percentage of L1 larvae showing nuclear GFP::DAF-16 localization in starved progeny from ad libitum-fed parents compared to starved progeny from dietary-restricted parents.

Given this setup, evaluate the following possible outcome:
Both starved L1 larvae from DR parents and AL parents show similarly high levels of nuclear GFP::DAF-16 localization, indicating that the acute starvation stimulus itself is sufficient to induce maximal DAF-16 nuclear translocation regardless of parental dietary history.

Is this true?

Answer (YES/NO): NO